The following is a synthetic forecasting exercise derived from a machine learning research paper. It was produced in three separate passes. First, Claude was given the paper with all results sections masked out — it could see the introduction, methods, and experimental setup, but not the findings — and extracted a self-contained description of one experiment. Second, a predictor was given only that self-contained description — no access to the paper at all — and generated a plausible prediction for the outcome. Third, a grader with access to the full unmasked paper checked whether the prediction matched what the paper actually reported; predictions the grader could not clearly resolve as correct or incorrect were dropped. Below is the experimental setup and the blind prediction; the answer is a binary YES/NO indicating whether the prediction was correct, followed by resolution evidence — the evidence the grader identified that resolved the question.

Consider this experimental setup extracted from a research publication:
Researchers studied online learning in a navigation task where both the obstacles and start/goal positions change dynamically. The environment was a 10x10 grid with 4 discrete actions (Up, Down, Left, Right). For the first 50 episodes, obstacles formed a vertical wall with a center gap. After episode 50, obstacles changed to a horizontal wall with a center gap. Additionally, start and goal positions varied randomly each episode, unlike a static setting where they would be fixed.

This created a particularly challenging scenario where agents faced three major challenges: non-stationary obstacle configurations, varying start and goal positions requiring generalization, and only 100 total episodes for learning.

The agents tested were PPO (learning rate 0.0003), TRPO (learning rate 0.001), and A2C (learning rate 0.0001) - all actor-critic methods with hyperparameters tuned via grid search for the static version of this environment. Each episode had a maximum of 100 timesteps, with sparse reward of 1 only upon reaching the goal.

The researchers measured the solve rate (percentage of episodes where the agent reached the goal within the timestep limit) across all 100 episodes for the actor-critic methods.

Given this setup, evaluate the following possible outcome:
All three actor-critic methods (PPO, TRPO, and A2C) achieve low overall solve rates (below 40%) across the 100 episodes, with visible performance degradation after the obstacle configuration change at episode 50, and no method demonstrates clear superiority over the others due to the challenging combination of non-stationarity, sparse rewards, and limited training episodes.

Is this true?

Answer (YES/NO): NO